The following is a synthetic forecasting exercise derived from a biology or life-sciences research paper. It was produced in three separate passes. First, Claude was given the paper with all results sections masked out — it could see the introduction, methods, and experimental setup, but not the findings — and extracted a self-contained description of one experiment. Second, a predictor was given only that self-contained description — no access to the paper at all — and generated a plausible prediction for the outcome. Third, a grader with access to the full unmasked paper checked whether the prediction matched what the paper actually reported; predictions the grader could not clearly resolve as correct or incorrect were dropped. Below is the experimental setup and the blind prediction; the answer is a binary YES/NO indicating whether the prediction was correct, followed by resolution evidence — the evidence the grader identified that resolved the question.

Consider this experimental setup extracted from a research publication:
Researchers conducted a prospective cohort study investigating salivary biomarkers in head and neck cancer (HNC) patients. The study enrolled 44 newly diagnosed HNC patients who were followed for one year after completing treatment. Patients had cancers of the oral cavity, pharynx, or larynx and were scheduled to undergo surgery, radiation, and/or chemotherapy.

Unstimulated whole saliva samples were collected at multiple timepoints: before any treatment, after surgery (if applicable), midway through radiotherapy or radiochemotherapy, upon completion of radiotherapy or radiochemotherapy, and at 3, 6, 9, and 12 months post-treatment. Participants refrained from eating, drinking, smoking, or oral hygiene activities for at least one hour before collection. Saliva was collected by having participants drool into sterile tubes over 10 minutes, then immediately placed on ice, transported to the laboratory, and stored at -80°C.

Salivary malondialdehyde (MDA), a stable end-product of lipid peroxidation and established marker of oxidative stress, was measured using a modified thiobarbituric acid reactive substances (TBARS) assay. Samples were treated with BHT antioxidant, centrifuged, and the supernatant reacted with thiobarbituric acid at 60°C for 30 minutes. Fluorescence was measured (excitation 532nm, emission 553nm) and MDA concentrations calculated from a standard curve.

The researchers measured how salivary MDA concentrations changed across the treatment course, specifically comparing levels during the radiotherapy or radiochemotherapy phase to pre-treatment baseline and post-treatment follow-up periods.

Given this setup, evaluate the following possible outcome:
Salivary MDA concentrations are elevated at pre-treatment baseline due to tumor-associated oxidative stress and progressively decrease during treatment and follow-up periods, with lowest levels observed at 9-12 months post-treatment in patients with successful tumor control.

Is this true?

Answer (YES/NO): NO